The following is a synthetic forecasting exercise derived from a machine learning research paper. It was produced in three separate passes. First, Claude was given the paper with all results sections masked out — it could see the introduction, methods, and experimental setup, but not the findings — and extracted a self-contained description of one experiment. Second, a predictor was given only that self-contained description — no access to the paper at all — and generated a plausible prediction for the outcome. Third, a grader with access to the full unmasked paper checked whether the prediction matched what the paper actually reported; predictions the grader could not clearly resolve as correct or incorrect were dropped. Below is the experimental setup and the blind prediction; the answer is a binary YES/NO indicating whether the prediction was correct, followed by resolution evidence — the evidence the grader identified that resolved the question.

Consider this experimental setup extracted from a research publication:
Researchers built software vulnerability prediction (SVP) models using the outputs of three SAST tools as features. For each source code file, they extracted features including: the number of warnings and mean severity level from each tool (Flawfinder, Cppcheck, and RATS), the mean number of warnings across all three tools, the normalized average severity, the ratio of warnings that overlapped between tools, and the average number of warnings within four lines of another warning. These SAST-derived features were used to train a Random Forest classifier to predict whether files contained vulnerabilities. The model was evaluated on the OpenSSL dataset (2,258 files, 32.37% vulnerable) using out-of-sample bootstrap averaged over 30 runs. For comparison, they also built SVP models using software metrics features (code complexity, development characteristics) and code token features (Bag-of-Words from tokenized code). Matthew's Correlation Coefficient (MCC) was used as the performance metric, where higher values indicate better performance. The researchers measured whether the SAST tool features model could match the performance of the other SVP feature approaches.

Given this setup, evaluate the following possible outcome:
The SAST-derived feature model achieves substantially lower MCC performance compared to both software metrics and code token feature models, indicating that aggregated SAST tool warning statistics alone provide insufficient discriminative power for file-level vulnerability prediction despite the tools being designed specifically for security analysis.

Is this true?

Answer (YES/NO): NO